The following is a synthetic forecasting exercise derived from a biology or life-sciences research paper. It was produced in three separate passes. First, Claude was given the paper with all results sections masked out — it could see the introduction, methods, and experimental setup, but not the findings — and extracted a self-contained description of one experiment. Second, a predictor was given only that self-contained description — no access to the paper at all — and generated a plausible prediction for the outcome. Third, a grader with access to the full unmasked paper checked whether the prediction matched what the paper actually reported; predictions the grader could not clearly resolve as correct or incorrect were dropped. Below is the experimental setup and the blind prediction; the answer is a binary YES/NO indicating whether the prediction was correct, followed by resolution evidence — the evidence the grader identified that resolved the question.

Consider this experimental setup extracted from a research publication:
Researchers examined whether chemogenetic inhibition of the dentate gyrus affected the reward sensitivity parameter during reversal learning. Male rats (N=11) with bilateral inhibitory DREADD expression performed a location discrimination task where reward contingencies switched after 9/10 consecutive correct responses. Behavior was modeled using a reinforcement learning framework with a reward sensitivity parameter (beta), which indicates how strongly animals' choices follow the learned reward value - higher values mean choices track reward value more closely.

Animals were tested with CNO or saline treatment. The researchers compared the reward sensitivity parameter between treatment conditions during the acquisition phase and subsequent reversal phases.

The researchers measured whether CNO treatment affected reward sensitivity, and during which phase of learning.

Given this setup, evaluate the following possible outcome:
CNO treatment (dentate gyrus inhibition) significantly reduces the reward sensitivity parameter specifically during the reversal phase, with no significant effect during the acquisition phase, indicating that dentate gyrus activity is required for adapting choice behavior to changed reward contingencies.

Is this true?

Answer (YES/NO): YES